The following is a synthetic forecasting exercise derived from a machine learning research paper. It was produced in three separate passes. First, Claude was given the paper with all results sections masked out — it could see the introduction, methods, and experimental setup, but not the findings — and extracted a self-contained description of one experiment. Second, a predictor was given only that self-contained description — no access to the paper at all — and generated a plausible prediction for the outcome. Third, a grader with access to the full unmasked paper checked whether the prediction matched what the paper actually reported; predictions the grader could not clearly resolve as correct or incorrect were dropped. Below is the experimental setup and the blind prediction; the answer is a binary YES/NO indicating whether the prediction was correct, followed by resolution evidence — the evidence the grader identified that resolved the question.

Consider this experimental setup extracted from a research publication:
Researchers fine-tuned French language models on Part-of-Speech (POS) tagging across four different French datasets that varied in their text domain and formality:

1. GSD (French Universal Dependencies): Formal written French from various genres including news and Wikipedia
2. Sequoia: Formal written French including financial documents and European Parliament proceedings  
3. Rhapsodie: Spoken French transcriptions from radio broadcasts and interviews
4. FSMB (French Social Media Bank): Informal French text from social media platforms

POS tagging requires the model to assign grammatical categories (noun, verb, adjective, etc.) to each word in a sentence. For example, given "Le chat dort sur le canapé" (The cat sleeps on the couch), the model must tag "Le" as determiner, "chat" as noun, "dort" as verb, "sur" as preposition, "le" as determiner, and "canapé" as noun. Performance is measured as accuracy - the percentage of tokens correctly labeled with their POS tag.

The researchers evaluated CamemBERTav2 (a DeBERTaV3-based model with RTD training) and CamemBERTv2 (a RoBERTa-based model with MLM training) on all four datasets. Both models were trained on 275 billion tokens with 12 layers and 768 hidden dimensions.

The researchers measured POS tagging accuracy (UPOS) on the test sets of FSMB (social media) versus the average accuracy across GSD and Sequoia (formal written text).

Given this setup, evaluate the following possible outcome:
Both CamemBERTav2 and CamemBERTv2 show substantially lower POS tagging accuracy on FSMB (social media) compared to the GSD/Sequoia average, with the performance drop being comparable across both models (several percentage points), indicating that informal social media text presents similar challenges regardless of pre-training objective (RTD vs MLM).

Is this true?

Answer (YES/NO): YES